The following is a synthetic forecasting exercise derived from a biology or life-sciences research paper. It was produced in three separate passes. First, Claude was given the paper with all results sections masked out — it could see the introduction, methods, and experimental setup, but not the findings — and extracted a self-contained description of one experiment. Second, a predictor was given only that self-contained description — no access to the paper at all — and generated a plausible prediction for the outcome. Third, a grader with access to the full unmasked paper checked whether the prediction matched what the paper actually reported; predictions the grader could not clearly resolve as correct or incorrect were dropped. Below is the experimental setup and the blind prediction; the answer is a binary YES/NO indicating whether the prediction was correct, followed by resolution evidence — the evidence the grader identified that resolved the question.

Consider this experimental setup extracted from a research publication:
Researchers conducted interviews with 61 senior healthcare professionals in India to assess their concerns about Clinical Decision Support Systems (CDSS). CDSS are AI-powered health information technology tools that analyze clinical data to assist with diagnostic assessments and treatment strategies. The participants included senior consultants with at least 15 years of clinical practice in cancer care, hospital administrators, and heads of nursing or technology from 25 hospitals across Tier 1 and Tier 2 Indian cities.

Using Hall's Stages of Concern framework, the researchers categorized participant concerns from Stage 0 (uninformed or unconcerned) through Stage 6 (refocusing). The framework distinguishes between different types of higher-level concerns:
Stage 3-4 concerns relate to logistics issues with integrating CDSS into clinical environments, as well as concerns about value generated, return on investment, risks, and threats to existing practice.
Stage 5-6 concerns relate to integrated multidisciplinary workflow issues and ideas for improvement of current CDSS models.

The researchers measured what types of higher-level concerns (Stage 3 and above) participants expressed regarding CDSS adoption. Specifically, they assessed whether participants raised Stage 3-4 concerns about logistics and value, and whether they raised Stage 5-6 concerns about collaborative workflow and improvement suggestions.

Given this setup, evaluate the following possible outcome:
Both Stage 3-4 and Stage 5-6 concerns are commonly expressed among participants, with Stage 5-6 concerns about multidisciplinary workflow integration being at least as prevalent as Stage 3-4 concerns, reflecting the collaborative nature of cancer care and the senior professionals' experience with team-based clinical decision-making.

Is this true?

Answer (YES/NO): NO